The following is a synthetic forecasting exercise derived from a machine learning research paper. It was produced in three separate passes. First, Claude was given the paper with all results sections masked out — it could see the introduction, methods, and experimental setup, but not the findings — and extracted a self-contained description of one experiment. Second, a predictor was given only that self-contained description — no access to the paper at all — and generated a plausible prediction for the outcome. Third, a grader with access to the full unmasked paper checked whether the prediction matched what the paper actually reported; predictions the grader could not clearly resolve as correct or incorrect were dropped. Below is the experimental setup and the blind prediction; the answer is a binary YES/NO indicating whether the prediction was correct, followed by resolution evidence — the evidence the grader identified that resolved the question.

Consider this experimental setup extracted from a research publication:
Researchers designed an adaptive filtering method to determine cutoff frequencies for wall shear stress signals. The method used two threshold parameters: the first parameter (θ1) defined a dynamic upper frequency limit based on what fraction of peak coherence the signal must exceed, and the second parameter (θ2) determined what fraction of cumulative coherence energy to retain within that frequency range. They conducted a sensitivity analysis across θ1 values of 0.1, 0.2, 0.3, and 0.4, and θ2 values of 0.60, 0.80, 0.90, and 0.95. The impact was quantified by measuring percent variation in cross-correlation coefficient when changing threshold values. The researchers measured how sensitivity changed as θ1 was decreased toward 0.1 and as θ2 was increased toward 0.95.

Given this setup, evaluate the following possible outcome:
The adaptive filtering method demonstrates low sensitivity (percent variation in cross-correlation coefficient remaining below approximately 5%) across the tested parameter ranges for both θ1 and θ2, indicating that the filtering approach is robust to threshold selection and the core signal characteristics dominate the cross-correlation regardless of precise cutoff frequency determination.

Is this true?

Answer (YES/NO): NO